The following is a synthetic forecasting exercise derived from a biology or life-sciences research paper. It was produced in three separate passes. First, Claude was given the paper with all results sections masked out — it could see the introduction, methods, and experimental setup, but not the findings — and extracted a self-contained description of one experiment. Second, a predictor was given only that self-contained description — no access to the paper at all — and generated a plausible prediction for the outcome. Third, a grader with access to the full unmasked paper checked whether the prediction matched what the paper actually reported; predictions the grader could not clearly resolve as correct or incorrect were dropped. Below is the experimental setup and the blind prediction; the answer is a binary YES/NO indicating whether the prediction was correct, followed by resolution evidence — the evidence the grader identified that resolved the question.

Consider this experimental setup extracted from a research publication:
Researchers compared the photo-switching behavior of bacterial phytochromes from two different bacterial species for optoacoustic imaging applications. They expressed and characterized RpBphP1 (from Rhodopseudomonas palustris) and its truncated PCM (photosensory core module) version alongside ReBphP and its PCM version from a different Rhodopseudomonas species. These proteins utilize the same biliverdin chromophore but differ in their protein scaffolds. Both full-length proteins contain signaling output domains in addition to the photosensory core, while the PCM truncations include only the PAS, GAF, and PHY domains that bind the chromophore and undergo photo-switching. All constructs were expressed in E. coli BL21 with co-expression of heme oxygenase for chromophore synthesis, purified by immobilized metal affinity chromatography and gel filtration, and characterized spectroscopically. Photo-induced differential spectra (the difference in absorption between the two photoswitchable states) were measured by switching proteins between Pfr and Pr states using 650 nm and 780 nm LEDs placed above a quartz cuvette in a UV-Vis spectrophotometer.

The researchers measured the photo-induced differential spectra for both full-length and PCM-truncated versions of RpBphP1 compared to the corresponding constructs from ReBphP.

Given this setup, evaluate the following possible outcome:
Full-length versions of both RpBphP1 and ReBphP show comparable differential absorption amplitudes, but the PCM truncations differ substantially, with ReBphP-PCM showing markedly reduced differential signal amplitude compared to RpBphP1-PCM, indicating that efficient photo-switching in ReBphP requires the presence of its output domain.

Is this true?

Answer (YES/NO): NO